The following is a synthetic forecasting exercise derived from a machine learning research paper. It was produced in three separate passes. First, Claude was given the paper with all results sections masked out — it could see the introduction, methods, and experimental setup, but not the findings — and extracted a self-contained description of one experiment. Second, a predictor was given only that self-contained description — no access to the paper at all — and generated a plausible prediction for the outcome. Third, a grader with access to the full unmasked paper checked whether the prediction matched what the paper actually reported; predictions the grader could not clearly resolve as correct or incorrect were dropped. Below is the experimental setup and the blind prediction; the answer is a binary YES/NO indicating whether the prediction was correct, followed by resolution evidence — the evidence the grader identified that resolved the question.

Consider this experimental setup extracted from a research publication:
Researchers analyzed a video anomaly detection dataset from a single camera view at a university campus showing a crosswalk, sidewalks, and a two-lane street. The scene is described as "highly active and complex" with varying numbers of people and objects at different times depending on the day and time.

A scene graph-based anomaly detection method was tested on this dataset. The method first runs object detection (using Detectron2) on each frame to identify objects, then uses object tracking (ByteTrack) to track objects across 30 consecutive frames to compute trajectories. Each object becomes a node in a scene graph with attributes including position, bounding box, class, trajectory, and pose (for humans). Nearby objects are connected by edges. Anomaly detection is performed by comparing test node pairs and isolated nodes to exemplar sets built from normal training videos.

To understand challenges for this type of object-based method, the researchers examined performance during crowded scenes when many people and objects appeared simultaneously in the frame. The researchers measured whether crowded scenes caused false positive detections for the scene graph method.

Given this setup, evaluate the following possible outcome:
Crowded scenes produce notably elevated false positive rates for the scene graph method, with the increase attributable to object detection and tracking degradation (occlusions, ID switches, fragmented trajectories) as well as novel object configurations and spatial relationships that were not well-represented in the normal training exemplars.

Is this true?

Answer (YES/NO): NO